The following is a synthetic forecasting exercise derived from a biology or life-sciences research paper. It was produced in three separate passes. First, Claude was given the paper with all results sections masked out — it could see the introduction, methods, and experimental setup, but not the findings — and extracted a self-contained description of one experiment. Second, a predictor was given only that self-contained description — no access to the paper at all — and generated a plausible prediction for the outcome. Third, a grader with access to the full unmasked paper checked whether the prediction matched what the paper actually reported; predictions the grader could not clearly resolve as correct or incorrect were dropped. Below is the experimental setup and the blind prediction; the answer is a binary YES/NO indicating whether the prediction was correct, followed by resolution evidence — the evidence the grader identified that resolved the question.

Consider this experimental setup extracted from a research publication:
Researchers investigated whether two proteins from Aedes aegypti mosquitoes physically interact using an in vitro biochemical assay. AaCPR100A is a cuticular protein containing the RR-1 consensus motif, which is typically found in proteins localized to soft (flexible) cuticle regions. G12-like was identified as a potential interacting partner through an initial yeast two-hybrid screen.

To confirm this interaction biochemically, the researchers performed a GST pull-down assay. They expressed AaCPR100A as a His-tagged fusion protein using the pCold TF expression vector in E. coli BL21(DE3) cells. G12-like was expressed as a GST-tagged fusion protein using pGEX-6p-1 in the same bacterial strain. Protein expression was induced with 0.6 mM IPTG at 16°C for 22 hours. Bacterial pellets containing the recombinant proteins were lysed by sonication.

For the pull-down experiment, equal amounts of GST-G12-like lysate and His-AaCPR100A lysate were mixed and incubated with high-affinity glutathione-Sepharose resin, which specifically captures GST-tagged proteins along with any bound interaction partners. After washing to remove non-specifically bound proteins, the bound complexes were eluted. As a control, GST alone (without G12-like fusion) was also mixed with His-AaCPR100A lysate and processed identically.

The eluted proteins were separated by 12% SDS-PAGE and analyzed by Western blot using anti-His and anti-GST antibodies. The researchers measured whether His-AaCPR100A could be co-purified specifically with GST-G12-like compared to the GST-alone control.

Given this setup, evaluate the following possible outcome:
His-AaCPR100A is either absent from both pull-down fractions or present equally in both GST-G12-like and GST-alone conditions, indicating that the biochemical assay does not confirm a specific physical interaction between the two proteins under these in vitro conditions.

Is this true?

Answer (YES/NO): NO